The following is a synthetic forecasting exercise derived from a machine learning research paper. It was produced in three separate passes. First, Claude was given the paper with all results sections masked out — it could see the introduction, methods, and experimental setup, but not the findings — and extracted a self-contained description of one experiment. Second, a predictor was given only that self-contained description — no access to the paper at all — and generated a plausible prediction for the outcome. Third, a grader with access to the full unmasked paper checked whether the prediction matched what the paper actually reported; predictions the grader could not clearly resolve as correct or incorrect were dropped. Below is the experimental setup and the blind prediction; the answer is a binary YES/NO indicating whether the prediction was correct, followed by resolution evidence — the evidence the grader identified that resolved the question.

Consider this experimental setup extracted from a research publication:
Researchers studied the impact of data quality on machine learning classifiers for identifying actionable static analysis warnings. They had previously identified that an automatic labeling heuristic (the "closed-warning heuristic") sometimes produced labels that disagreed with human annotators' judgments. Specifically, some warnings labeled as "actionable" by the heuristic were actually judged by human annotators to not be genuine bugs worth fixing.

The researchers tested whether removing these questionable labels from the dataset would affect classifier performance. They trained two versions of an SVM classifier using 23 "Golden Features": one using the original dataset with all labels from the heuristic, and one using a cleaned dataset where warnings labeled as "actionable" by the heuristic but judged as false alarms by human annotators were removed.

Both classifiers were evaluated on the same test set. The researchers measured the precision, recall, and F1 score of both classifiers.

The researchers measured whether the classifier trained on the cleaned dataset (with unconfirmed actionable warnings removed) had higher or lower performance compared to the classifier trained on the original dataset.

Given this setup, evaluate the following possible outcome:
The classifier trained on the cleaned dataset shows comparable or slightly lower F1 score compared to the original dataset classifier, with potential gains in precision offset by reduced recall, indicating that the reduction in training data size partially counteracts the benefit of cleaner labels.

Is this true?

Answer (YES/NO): NO